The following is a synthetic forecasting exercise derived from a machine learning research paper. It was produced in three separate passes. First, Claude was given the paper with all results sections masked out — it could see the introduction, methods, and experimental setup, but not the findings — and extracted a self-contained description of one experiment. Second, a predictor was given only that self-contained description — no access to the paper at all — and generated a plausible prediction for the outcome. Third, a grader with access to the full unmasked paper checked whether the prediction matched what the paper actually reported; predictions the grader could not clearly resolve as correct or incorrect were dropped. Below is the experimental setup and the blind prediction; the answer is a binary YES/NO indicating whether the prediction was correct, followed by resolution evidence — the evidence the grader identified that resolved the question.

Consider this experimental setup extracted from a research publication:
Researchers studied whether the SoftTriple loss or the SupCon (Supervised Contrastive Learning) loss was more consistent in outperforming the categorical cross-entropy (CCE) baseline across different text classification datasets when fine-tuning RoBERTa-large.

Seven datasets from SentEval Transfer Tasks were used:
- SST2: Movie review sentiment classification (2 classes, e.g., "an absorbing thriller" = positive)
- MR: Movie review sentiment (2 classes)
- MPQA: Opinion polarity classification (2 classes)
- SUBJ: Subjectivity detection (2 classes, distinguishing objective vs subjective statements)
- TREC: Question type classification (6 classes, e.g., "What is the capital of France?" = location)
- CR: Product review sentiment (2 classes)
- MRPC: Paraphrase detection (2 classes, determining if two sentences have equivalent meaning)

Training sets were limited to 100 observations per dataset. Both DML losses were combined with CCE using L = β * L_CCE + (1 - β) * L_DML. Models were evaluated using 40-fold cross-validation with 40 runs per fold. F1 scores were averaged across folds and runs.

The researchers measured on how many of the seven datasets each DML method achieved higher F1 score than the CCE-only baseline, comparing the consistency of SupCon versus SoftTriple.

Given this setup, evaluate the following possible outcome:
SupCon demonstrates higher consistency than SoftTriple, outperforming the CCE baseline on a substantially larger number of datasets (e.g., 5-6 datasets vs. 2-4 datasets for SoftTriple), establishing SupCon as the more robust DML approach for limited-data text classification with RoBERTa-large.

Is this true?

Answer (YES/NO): NO